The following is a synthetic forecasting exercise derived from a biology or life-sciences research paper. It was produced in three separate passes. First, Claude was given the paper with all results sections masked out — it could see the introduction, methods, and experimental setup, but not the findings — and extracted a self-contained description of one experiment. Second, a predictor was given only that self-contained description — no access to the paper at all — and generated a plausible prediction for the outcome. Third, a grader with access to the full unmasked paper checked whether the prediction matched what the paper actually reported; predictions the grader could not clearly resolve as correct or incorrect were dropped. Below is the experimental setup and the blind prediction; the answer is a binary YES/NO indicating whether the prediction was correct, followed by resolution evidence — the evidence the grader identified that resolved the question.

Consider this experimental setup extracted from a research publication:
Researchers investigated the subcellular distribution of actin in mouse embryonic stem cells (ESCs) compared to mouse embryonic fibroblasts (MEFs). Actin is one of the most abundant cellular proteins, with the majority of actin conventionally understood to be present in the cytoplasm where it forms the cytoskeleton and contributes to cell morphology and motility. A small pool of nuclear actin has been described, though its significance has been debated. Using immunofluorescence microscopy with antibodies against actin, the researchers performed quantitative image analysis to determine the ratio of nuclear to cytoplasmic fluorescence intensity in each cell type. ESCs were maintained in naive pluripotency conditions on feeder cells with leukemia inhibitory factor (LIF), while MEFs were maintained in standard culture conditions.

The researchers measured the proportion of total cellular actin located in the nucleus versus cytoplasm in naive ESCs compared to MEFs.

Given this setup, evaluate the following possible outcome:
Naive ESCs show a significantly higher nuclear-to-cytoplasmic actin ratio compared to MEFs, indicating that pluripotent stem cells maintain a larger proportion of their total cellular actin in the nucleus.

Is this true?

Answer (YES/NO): YES